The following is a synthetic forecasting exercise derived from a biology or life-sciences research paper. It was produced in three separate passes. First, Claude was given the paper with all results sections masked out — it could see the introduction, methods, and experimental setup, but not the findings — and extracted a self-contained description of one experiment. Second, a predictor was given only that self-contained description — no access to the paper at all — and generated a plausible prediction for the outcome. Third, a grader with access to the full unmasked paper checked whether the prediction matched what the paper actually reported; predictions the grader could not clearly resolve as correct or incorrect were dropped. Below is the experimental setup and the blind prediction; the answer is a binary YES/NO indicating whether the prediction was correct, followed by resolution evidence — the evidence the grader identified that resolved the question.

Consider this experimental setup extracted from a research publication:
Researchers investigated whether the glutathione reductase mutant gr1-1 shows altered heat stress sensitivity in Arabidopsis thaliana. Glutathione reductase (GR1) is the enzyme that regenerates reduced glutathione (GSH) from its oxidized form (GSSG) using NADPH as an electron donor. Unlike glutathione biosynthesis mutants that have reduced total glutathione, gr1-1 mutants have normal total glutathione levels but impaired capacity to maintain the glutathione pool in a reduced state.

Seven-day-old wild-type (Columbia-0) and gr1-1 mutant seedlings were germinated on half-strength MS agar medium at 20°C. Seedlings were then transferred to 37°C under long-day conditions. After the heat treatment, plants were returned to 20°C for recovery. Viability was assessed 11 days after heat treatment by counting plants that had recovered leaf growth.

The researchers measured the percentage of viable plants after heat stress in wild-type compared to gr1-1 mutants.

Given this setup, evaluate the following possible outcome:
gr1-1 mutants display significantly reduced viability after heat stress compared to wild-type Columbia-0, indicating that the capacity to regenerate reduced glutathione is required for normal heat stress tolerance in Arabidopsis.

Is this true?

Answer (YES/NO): NO